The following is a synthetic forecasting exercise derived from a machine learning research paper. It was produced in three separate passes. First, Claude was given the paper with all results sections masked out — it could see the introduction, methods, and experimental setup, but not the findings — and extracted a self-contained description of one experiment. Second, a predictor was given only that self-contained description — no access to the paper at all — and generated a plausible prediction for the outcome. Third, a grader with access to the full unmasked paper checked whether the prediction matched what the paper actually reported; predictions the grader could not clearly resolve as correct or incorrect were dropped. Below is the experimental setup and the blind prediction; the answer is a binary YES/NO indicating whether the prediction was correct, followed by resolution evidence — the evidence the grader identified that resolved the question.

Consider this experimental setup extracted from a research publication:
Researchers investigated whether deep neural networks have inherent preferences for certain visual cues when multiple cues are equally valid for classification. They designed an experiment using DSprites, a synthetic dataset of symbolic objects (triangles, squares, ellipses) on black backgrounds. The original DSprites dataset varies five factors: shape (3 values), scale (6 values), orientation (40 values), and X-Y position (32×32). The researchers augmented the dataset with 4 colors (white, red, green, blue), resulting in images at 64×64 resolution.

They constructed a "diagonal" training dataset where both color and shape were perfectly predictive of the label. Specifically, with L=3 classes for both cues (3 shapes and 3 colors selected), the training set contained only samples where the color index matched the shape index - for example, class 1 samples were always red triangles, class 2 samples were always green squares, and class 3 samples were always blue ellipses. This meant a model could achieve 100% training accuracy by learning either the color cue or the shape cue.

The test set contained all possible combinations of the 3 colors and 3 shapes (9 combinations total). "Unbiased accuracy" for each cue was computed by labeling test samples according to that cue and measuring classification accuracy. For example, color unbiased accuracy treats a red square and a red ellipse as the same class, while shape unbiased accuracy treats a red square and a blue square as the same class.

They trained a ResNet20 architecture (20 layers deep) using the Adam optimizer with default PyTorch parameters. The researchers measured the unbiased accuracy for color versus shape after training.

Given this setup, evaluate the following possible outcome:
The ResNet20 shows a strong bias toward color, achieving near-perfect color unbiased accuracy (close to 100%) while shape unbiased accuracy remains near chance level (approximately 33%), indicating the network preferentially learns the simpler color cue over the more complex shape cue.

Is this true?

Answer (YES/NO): NO